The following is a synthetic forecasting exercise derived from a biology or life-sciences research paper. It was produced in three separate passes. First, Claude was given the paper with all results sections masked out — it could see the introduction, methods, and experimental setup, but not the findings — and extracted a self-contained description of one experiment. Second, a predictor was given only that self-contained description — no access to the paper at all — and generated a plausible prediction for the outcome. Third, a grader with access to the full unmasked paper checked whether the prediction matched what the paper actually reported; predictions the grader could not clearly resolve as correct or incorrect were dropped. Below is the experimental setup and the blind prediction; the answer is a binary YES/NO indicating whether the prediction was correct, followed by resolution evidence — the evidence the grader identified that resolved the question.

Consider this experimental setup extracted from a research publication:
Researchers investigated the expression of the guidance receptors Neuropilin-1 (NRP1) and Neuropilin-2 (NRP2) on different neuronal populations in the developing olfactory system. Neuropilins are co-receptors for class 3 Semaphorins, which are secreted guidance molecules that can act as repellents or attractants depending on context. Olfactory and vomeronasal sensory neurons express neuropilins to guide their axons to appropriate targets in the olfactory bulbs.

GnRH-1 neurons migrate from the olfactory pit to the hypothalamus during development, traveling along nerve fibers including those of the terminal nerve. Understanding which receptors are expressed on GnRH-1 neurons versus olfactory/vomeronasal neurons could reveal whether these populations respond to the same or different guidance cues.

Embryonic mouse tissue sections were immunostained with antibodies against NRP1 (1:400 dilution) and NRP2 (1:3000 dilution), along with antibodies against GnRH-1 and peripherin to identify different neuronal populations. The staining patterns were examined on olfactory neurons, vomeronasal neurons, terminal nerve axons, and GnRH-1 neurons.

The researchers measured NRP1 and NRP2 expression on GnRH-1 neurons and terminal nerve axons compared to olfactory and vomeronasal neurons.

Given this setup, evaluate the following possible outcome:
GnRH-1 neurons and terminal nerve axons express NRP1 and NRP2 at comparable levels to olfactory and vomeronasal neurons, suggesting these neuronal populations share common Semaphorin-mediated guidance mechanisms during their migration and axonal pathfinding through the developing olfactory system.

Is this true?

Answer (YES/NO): NO